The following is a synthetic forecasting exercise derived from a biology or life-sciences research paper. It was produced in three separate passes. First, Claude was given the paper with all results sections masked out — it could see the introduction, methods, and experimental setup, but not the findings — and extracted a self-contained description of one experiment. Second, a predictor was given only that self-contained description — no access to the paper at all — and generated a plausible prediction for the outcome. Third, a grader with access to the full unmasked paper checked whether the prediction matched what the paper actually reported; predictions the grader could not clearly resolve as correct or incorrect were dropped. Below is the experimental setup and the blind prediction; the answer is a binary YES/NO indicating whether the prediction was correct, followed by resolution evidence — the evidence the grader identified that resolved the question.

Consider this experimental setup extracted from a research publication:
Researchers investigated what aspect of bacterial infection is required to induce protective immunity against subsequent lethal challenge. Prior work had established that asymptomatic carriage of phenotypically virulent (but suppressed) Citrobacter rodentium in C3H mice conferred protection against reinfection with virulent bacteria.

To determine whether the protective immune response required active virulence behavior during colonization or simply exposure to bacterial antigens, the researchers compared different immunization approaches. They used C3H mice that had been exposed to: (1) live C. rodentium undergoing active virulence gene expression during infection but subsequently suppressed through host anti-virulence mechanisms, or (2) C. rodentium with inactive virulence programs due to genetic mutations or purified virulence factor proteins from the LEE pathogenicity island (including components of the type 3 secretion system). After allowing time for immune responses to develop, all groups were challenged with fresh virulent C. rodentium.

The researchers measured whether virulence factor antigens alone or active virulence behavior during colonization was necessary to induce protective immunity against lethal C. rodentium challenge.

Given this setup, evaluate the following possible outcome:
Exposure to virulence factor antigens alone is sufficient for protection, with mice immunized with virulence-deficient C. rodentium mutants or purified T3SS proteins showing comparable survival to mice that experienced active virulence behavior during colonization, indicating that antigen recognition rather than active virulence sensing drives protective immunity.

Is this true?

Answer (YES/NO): NO